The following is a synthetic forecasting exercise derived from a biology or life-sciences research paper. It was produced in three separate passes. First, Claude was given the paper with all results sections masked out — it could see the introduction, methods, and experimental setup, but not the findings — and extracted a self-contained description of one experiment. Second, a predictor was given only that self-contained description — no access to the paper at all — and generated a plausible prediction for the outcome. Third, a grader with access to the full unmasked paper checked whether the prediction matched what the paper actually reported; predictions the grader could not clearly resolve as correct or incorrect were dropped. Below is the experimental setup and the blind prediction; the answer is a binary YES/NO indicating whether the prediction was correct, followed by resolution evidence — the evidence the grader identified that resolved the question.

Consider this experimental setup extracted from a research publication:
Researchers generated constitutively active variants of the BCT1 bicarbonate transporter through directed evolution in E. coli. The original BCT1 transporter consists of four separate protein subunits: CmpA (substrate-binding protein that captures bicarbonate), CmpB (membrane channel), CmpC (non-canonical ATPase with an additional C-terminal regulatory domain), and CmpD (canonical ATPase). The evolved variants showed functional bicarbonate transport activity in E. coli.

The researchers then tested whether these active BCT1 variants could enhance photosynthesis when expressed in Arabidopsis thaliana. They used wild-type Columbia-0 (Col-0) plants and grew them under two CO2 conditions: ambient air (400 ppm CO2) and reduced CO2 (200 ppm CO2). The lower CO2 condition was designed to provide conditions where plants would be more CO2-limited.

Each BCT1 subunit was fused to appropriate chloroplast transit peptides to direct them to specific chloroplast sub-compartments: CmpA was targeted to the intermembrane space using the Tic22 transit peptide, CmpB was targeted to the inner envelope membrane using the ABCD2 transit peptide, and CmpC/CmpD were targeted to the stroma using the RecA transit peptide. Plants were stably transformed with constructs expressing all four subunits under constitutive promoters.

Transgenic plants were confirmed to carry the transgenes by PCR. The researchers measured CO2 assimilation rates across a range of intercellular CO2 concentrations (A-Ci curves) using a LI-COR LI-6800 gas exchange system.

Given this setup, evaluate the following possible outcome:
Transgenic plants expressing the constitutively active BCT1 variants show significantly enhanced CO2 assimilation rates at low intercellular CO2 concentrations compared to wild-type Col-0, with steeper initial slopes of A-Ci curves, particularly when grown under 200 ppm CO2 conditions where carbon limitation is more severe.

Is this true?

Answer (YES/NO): NO